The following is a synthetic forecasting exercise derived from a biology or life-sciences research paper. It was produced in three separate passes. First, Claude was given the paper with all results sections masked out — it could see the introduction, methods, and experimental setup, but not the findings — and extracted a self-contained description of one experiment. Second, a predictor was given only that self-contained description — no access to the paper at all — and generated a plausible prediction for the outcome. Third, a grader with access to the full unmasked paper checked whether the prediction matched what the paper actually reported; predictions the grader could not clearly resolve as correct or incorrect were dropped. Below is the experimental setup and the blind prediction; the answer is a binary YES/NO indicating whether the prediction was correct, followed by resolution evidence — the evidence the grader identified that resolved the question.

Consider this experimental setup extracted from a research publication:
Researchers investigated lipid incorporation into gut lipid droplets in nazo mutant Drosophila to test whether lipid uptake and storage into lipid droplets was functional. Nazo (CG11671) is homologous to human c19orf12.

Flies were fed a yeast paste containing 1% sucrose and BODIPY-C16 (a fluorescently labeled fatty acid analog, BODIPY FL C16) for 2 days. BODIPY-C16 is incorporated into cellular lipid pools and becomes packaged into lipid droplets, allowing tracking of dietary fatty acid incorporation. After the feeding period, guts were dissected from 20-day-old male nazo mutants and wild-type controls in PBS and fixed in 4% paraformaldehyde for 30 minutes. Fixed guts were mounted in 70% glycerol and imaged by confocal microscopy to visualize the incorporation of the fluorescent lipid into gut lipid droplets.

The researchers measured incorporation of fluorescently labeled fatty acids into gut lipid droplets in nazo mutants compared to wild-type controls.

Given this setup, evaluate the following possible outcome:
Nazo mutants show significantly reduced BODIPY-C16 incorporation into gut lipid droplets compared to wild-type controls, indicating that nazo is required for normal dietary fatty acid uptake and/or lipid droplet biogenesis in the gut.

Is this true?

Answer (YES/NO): NO